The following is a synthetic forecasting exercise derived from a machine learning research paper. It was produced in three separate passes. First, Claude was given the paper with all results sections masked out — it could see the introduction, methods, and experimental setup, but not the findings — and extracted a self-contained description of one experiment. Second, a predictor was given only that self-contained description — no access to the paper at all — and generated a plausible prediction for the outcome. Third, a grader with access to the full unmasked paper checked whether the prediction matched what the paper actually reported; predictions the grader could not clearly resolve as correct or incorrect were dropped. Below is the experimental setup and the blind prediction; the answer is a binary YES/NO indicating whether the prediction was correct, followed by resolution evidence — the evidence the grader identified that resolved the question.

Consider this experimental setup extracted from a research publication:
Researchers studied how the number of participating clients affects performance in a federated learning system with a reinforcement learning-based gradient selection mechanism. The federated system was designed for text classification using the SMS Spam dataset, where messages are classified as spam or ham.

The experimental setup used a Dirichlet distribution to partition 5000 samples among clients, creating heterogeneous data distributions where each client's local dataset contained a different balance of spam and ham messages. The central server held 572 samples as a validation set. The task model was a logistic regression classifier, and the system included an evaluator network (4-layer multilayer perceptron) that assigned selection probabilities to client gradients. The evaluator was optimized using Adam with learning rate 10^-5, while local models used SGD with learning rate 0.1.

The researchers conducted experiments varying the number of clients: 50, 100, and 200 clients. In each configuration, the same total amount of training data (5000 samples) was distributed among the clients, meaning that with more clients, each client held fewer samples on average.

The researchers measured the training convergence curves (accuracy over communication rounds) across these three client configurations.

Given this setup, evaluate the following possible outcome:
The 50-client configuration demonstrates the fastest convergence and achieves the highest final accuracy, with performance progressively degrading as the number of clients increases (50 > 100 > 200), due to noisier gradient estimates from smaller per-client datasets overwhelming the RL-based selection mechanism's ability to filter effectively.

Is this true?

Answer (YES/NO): NO